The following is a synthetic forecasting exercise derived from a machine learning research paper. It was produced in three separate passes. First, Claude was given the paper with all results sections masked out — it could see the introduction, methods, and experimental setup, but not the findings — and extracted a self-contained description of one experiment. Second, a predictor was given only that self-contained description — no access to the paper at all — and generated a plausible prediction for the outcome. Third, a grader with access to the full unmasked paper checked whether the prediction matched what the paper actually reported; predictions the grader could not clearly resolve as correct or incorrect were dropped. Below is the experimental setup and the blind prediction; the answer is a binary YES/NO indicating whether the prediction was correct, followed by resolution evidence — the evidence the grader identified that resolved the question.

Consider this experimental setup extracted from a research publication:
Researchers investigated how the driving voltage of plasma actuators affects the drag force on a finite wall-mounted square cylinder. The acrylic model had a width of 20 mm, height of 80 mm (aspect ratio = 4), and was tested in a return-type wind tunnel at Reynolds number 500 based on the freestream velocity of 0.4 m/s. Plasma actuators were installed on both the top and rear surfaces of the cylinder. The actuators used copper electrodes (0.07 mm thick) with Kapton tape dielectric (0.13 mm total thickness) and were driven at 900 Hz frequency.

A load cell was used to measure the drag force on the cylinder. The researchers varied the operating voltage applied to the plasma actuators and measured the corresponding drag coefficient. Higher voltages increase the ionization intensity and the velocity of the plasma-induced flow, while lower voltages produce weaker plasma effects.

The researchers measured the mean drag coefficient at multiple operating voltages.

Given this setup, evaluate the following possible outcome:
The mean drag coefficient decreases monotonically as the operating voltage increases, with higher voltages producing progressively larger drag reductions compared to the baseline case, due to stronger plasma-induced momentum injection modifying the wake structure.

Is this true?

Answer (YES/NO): YES